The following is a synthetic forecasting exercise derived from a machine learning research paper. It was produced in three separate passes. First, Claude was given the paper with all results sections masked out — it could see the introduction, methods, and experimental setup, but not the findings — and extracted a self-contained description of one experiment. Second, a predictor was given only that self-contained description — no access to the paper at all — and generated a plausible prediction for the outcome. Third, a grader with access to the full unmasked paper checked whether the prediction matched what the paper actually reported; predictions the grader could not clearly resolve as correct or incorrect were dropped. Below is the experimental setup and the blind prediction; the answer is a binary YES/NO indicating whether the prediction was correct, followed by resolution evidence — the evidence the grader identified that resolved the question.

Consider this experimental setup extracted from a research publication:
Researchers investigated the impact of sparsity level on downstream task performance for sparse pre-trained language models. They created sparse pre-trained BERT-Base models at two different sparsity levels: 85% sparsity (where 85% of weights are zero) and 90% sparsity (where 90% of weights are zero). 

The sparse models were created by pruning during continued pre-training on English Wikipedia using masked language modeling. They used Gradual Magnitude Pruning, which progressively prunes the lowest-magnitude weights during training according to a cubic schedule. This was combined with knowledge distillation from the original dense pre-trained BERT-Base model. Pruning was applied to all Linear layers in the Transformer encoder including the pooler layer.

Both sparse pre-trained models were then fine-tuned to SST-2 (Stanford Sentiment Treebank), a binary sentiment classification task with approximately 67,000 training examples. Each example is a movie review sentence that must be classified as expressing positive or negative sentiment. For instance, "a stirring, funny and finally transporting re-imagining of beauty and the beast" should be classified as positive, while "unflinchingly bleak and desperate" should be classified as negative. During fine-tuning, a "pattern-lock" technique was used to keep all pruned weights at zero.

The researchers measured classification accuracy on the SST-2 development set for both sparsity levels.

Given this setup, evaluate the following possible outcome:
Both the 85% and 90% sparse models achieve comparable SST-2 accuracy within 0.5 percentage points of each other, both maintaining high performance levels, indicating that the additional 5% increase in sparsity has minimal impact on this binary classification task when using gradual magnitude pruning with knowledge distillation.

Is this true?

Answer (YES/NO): NO